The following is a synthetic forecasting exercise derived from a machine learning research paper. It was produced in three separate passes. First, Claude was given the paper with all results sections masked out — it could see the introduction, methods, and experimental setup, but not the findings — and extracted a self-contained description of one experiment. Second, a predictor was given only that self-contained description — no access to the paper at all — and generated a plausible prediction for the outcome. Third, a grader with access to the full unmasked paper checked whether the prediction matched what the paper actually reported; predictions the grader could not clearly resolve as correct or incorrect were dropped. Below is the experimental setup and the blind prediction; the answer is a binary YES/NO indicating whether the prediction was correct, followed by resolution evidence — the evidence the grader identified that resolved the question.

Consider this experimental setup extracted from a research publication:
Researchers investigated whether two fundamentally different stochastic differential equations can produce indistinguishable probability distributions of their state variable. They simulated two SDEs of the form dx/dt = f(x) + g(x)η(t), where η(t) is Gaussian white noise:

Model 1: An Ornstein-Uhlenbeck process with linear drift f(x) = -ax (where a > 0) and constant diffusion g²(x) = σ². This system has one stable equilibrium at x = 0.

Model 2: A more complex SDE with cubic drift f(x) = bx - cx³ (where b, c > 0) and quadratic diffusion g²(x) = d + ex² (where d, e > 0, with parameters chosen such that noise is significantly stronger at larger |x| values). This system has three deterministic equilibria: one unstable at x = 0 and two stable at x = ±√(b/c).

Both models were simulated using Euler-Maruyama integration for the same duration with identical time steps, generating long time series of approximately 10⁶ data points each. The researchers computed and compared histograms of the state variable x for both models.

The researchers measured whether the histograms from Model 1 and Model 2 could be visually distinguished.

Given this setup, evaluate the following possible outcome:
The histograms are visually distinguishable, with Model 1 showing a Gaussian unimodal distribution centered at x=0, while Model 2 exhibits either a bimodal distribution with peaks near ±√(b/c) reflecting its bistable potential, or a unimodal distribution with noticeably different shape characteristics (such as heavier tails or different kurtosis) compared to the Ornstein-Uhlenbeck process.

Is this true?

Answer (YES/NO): NO